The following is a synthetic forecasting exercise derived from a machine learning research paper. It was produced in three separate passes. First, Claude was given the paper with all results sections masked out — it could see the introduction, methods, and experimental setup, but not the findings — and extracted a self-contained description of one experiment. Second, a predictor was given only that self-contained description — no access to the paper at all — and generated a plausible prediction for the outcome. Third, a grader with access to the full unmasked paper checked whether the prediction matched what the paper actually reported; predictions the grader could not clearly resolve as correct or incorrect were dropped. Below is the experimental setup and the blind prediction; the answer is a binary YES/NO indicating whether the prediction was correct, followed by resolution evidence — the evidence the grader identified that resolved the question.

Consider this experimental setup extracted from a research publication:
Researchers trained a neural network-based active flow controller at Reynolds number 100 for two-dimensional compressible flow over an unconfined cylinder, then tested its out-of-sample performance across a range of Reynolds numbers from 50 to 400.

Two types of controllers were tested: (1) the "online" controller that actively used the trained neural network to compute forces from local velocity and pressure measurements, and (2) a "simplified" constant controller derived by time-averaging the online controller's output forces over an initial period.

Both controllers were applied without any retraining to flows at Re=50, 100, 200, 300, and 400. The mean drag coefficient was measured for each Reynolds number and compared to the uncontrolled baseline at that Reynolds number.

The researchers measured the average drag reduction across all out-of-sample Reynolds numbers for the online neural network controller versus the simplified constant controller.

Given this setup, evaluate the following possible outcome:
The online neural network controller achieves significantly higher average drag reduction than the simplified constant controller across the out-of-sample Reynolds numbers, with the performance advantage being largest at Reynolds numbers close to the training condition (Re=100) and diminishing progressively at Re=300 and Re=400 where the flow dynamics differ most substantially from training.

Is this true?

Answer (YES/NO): NO